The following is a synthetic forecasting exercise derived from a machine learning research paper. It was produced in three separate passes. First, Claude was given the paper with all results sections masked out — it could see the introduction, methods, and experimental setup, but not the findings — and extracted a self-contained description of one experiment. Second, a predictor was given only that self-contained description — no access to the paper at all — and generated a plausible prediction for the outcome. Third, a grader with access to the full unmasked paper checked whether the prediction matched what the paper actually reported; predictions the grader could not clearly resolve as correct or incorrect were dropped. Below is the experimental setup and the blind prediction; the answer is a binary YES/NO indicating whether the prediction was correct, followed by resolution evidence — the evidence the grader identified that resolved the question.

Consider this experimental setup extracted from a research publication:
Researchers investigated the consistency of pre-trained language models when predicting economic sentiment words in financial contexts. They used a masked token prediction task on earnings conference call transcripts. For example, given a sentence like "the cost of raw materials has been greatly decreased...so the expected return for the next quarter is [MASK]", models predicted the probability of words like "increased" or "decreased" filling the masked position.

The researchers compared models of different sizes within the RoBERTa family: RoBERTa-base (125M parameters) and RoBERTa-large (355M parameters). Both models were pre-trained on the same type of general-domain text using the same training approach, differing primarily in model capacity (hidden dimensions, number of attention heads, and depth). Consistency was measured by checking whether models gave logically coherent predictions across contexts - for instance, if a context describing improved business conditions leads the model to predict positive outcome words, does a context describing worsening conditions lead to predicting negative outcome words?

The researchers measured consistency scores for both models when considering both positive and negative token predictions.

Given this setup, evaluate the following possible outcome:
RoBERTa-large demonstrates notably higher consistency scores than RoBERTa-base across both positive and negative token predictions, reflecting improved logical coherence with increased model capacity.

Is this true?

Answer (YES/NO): YES